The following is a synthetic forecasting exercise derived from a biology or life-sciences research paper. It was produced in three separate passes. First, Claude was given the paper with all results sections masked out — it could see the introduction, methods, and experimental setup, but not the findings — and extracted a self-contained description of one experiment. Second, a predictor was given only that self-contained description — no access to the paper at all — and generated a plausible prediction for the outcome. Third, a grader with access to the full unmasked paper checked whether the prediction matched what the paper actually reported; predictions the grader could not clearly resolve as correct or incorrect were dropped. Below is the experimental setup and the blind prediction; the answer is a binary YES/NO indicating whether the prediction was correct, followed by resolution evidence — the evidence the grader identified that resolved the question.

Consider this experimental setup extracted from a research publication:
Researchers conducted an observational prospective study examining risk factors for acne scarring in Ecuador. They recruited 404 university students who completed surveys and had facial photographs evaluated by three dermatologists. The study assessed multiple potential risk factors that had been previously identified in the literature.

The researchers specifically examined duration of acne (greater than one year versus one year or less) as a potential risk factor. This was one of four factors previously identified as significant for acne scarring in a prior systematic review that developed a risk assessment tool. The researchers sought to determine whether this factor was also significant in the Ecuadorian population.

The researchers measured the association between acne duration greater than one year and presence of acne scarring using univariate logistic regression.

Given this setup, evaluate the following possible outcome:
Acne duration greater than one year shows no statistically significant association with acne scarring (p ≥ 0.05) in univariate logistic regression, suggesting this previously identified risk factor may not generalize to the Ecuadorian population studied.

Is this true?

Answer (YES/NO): NO